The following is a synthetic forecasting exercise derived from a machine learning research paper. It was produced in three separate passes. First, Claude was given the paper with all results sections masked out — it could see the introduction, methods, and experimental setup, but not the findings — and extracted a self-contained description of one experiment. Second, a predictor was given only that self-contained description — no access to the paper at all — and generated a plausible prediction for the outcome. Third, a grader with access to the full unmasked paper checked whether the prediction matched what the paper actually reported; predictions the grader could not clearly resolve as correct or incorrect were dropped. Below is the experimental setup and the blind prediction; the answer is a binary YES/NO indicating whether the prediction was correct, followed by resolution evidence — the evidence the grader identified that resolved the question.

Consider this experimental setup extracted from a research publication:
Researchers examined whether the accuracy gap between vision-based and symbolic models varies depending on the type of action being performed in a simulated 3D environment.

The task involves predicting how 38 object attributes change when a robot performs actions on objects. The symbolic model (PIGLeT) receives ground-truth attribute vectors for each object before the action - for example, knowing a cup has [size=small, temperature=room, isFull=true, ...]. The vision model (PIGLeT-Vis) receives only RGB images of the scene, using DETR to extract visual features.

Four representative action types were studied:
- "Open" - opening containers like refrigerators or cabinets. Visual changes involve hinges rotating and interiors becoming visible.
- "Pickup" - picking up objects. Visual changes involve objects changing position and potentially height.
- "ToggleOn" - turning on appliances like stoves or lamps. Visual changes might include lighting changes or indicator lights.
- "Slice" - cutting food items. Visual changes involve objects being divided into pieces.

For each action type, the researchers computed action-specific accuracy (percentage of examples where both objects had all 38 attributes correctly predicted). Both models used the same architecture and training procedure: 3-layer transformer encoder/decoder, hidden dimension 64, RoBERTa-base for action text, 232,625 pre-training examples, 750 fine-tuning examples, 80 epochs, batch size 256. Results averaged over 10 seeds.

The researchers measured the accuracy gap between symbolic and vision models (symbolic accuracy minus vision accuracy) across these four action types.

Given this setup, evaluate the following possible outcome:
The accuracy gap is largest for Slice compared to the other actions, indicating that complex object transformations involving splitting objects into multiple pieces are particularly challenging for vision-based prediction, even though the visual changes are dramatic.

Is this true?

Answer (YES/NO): NO